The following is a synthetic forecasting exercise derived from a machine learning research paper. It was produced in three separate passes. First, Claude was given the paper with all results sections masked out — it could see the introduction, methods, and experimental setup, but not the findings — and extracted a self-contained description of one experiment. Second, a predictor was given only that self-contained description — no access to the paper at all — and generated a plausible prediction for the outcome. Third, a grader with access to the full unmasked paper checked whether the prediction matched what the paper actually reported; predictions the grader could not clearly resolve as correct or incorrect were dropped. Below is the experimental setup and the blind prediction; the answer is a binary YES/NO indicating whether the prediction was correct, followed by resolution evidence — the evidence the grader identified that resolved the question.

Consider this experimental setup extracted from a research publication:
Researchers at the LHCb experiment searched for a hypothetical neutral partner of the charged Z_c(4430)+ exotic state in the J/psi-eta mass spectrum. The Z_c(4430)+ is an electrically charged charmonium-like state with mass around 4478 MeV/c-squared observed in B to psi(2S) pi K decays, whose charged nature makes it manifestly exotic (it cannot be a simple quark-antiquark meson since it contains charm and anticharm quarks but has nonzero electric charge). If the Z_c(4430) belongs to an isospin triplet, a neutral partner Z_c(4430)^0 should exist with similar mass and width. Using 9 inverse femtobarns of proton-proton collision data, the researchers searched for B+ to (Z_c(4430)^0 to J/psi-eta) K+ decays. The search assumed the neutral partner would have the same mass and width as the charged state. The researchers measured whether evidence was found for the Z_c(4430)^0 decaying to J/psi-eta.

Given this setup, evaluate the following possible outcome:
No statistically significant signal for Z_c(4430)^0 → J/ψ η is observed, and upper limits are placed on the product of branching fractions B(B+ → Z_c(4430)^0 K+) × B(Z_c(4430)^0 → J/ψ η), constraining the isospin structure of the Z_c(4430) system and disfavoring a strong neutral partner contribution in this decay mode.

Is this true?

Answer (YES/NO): YES